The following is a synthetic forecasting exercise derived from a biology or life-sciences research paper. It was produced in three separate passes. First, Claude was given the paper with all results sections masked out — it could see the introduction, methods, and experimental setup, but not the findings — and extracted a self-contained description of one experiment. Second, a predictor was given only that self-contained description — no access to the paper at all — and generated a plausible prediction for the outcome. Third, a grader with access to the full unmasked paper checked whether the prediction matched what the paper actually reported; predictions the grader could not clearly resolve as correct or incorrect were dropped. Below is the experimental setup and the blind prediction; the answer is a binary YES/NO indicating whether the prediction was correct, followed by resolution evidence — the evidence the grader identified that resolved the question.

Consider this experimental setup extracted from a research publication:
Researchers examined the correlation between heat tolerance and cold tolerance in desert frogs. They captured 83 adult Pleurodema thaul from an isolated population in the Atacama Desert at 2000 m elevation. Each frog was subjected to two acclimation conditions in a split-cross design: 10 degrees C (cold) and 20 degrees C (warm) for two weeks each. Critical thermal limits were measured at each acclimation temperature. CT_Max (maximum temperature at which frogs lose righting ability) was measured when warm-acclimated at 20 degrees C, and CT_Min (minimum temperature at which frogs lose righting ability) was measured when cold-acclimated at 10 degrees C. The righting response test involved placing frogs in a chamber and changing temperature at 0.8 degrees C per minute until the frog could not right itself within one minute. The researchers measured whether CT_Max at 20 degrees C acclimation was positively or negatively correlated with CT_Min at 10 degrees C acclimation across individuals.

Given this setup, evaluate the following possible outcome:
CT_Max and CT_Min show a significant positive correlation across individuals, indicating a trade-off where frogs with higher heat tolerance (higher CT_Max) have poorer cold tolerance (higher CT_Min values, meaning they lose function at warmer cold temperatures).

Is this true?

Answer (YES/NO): NO